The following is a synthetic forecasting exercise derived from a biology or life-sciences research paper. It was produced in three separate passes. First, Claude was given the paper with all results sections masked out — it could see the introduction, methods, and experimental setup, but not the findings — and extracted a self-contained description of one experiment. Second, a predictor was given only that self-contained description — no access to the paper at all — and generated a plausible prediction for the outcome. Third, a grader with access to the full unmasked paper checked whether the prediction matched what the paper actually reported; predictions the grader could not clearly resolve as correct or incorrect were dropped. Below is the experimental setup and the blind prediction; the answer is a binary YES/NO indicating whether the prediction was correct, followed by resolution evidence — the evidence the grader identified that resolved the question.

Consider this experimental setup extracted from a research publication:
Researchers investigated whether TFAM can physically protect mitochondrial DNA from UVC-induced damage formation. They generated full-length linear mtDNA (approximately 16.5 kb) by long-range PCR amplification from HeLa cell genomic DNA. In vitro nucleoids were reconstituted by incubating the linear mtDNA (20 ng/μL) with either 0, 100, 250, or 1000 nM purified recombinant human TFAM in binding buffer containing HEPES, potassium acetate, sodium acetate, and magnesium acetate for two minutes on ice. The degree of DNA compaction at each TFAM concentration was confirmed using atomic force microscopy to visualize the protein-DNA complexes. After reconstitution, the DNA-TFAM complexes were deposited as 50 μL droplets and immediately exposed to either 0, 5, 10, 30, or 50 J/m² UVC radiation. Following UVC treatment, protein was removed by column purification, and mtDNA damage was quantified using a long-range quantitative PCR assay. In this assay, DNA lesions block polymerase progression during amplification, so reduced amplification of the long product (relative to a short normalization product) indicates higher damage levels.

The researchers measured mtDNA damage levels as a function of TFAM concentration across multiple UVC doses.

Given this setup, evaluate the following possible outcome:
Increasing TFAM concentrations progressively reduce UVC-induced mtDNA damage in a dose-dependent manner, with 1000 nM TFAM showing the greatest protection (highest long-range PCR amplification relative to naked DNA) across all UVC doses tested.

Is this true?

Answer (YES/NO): NO